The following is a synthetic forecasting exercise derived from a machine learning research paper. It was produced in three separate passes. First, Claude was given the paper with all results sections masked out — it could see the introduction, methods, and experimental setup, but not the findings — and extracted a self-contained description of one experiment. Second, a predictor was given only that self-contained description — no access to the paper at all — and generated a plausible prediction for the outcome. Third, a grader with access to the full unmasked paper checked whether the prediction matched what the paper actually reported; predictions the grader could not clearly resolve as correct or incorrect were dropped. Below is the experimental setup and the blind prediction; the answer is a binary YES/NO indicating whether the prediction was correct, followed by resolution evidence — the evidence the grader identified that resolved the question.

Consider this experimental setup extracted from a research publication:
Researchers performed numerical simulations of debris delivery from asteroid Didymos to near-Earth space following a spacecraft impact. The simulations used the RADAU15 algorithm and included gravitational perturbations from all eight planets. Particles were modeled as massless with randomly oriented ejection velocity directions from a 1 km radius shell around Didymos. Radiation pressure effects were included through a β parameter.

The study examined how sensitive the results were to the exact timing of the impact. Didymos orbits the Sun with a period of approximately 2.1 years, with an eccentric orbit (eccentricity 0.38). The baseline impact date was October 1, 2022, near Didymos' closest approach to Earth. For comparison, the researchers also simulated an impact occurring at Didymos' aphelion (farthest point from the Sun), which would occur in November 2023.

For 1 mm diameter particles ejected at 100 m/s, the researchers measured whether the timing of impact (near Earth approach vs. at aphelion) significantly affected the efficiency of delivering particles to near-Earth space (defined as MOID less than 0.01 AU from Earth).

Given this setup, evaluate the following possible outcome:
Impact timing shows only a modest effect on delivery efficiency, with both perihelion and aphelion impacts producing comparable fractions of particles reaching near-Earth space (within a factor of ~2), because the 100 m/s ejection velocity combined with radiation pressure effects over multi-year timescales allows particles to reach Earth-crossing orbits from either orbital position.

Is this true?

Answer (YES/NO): NO